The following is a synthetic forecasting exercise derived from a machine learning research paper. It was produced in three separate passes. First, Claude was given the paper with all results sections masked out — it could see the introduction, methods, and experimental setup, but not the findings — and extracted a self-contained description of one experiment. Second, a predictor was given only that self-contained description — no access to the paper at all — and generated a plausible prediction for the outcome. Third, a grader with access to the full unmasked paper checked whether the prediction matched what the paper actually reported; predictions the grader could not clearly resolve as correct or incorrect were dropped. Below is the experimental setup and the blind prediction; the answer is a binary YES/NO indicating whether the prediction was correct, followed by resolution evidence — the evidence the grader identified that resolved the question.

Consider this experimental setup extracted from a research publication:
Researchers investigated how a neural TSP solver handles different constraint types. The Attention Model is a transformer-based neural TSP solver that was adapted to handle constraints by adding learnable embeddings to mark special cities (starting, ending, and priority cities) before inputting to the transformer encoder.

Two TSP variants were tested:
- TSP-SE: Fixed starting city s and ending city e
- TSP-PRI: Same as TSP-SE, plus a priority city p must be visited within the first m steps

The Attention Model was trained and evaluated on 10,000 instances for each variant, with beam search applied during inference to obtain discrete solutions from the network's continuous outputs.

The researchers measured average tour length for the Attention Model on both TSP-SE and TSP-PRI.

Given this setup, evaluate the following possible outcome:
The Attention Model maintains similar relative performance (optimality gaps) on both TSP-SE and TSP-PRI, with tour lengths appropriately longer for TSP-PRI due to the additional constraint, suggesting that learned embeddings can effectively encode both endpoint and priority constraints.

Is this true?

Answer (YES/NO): NO